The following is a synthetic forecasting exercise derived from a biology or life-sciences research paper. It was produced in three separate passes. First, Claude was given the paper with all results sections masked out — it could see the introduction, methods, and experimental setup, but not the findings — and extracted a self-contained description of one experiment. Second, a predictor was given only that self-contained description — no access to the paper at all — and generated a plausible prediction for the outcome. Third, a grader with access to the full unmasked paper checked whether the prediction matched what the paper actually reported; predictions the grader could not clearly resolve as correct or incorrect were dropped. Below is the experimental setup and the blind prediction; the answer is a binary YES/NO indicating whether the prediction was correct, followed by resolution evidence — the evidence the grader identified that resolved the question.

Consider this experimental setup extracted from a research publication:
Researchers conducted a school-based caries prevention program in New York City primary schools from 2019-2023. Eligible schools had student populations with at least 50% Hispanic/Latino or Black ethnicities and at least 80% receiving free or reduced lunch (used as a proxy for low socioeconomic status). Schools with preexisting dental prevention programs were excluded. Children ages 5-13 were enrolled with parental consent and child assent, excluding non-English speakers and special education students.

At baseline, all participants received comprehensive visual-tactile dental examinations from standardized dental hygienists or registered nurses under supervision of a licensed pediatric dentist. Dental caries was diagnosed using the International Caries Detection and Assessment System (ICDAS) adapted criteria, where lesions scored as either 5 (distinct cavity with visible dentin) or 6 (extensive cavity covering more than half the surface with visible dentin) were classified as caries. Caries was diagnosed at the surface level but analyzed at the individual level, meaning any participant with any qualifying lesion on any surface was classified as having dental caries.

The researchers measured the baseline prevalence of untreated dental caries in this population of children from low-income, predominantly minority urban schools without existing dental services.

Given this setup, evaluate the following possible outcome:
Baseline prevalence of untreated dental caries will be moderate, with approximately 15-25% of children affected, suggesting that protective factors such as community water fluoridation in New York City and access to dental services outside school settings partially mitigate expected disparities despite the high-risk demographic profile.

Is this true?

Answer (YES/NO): NO